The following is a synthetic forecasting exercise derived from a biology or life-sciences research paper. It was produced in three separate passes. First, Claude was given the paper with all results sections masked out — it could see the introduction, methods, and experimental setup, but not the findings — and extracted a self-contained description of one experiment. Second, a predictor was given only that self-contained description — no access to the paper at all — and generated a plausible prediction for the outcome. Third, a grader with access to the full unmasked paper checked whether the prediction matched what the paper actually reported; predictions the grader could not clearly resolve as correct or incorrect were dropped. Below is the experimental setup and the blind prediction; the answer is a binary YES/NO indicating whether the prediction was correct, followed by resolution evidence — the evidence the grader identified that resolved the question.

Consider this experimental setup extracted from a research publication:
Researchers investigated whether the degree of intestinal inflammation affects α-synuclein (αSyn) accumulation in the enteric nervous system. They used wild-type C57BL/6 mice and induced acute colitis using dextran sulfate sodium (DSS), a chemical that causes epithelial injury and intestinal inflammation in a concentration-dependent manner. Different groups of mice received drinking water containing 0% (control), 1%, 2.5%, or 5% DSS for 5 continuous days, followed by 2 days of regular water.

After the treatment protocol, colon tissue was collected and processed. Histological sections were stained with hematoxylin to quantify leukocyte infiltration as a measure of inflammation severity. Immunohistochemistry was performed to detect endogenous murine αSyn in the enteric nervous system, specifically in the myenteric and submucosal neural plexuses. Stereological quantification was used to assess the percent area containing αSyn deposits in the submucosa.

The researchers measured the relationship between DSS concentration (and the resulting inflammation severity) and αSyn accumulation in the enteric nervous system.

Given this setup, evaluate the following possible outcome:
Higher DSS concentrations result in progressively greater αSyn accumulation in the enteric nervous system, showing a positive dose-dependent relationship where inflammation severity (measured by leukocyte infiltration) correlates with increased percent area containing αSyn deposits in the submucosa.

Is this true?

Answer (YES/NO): NO